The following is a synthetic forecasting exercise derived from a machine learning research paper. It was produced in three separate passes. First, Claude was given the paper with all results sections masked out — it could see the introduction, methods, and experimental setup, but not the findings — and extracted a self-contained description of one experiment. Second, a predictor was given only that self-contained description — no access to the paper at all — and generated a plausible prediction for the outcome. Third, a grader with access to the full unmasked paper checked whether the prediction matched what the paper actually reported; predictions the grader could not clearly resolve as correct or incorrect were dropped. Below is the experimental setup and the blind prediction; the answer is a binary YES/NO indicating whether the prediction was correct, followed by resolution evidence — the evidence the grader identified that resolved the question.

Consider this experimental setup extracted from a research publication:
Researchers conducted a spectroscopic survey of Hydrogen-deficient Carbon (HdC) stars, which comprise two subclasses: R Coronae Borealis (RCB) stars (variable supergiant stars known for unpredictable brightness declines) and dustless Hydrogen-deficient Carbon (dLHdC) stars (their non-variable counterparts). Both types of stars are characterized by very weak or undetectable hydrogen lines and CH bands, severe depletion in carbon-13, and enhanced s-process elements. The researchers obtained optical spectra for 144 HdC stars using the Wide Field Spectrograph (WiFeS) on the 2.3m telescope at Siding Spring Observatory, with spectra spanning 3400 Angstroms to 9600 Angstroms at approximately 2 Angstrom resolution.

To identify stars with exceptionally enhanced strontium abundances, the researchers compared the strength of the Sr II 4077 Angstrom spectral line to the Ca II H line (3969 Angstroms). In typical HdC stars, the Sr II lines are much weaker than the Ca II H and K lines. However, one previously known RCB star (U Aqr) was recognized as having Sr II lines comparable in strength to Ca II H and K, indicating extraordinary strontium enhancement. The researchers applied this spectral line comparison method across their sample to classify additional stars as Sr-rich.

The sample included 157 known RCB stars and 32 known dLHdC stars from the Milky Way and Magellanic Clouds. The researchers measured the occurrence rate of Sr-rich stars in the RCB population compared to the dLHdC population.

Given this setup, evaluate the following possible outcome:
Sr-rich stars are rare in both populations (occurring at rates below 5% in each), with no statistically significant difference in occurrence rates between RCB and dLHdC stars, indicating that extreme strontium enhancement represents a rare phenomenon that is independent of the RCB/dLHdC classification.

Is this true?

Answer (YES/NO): NO